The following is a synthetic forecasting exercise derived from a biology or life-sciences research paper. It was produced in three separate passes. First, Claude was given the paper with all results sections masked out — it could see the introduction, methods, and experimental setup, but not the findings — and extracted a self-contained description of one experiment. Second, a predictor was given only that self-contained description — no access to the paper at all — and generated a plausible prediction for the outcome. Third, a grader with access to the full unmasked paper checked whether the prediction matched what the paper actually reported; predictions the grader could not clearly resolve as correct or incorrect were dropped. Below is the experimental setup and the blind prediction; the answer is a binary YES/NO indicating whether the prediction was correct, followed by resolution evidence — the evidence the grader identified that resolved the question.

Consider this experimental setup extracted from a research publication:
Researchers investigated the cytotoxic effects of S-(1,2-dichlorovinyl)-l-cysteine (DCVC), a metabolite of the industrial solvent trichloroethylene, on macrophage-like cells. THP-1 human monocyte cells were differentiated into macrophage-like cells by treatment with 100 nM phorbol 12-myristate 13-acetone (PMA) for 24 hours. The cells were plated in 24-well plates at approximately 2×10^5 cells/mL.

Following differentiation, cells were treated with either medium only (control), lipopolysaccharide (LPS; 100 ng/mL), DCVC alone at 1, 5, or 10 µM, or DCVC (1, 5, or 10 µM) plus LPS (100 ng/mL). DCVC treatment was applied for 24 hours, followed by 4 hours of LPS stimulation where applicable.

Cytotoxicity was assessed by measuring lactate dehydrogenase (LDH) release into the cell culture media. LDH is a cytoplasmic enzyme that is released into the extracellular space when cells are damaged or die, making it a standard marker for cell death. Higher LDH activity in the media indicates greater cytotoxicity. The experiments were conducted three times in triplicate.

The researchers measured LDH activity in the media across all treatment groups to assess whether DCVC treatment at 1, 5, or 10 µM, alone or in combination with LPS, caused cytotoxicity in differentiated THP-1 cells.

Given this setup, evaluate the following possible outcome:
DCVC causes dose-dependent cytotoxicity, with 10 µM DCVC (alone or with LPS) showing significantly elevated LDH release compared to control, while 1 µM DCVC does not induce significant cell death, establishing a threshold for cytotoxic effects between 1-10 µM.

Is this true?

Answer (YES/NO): NO